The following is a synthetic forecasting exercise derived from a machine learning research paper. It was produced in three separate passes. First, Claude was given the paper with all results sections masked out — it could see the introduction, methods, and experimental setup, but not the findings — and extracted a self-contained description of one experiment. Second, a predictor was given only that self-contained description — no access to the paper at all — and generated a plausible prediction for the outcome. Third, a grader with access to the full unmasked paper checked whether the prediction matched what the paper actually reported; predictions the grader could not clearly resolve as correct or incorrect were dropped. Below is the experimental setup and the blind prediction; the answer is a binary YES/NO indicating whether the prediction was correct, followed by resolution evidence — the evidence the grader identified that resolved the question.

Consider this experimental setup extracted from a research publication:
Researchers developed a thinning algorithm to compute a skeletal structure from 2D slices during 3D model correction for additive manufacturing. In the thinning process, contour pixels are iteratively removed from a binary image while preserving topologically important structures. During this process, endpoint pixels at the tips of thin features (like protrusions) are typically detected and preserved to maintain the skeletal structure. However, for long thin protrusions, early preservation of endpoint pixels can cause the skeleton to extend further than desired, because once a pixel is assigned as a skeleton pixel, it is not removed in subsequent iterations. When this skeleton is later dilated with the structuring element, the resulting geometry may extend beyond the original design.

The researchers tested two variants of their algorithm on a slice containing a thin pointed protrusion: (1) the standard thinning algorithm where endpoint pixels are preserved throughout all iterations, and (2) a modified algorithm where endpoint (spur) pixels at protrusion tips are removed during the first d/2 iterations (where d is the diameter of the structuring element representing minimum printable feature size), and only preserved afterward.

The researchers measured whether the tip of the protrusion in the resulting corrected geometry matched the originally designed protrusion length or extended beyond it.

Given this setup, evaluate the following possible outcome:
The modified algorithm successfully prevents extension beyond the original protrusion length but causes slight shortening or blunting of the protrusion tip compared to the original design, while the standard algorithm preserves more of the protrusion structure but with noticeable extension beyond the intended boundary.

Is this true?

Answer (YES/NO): NO